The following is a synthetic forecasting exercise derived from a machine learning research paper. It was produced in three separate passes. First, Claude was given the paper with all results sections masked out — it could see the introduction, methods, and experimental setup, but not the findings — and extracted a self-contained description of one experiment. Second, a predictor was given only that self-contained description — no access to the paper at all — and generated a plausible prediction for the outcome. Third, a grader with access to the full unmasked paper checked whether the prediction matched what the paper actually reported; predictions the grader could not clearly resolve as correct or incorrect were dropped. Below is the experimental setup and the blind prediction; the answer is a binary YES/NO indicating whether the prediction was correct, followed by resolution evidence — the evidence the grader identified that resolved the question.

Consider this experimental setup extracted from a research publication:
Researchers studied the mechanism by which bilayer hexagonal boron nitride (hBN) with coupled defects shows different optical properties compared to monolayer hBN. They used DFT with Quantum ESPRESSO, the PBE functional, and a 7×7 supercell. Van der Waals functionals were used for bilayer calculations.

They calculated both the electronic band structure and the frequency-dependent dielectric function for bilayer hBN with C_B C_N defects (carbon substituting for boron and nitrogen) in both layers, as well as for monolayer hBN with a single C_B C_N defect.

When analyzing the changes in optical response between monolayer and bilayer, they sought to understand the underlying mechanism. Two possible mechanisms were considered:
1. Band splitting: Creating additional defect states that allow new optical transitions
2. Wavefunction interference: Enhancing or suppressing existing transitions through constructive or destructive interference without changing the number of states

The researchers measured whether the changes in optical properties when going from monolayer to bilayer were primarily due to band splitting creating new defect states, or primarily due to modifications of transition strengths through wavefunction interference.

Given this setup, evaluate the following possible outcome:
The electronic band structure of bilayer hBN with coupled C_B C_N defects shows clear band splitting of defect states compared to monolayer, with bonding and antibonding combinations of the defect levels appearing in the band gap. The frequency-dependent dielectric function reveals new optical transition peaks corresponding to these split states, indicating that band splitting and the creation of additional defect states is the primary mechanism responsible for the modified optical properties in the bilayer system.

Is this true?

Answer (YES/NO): YES